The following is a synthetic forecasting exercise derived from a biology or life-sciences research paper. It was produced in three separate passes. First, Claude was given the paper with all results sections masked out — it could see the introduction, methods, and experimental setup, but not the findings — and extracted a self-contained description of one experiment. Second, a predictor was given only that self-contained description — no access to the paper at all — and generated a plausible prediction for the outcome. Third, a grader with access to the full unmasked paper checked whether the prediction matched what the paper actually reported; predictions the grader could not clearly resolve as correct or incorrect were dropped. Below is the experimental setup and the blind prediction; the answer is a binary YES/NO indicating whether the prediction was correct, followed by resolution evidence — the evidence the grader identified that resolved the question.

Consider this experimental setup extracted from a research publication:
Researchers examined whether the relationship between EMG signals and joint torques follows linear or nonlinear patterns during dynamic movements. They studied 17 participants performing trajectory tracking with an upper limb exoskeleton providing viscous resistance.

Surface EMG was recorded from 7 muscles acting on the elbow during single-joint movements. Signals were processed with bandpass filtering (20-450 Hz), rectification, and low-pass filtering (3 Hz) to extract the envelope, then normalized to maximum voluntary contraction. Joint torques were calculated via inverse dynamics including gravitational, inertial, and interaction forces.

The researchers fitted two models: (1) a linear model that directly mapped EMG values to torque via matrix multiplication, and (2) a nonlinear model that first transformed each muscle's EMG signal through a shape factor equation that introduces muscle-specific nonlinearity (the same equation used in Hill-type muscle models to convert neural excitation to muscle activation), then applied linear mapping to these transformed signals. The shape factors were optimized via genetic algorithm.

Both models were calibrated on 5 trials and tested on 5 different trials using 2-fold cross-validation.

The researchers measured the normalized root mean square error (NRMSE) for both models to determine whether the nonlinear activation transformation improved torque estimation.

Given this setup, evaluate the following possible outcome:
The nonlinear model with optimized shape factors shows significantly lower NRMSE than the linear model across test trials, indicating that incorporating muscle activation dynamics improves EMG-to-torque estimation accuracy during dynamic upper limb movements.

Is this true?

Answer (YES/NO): YES